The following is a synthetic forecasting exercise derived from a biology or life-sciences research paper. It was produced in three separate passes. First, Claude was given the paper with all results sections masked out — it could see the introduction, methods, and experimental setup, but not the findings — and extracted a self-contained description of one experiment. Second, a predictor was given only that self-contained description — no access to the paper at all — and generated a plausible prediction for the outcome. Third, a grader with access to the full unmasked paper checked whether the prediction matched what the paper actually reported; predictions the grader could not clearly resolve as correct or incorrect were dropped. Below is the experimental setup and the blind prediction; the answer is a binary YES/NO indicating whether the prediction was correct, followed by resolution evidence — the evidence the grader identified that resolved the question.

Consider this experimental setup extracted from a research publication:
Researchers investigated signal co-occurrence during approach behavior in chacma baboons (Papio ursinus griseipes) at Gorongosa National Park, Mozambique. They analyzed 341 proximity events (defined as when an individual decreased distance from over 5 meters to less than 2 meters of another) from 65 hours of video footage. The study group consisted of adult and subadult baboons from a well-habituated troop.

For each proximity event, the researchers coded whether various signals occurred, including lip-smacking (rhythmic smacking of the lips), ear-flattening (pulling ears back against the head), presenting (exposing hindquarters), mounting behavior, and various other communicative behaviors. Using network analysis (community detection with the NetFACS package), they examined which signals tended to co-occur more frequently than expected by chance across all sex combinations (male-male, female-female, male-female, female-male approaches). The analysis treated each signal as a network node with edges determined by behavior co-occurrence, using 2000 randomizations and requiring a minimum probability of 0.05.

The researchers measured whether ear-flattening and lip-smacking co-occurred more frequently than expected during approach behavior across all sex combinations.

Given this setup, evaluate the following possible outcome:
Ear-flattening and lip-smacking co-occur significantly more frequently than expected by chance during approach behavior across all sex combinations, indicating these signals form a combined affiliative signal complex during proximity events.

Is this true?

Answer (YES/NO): YES